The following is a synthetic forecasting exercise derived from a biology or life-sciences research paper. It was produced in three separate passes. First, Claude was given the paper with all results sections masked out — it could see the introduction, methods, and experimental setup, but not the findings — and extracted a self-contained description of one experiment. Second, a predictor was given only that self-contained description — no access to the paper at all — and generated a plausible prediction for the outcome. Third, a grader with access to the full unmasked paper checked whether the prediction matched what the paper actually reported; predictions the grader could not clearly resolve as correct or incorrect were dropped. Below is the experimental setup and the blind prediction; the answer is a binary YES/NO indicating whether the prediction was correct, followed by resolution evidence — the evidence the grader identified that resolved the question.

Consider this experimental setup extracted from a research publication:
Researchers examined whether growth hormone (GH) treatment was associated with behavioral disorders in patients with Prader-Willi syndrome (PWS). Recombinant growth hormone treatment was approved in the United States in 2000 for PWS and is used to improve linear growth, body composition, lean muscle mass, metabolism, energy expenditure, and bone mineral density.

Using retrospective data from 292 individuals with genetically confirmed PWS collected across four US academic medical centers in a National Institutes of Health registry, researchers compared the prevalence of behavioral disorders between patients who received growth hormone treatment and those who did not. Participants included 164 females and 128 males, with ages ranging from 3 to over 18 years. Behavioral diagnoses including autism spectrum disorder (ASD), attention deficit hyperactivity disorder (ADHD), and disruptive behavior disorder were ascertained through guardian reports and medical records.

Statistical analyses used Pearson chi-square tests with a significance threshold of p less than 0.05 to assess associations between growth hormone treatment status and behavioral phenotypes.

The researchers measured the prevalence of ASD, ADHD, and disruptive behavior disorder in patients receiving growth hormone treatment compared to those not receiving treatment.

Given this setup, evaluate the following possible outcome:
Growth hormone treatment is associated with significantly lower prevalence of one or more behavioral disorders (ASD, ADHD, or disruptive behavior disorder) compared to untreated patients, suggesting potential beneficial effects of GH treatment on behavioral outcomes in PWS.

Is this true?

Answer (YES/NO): NO